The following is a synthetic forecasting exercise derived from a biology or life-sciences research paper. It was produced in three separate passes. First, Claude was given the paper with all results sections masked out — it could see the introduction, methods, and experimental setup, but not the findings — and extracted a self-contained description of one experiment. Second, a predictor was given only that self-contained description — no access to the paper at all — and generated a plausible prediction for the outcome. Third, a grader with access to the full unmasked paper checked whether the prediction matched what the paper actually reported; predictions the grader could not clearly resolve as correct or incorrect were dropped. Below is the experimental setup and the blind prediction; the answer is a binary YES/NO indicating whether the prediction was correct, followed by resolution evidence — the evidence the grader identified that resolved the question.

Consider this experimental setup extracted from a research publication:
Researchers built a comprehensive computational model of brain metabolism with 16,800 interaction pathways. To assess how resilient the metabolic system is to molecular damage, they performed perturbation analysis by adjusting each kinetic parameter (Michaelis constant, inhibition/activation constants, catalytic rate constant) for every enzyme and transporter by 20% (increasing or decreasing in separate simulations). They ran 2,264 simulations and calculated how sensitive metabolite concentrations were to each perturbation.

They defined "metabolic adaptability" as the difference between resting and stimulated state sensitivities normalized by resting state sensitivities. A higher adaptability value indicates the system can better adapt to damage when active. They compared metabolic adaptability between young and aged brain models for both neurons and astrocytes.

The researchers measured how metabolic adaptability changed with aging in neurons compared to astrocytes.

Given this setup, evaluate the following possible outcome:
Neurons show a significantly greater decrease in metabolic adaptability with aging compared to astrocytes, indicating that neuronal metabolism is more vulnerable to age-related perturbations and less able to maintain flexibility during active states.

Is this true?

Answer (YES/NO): NO